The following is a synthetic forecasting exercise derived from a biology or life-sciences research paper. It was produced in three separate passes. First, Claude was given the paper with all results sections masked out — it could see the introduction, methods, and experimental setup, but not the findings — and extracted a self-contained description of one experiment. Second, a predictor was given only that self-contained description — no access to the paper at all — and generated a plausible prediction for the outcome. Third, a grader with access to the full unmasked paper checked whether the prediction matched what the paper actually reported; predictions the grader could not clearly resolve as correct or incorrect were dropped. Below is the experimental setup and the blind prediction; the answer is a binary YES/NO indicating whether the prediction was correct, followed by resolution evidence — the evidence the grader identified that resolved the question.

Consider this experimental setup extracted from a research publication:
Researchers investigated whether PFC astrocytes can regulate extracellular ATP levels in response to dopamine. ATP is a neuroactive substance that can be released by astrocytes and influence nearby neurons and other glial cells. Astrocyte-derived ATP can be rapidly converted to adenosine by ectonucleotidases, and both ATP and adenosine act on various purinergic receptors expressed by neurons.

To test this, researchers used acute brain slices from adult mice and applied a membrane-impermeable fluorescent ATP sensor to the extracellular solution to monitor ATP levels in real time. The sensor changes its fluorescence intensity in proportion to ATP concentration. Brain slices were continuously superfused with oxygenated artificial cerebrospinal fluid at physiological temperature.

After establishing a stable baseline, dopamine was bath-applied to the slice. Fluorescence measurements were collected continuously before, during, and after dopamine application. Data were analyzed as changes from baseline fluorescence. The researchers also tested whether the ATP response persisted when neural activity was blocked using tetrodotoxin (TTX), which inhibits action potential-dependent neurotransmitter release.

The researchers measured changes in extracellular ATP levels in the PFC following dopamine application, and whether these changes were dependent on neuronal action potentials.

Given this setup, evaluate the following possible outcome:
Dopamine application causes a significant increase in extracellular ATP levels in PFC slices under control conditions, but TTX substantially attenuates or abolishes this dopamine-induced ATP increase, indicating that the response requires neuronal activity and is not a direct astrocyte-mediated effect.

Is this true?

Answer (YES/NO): NO